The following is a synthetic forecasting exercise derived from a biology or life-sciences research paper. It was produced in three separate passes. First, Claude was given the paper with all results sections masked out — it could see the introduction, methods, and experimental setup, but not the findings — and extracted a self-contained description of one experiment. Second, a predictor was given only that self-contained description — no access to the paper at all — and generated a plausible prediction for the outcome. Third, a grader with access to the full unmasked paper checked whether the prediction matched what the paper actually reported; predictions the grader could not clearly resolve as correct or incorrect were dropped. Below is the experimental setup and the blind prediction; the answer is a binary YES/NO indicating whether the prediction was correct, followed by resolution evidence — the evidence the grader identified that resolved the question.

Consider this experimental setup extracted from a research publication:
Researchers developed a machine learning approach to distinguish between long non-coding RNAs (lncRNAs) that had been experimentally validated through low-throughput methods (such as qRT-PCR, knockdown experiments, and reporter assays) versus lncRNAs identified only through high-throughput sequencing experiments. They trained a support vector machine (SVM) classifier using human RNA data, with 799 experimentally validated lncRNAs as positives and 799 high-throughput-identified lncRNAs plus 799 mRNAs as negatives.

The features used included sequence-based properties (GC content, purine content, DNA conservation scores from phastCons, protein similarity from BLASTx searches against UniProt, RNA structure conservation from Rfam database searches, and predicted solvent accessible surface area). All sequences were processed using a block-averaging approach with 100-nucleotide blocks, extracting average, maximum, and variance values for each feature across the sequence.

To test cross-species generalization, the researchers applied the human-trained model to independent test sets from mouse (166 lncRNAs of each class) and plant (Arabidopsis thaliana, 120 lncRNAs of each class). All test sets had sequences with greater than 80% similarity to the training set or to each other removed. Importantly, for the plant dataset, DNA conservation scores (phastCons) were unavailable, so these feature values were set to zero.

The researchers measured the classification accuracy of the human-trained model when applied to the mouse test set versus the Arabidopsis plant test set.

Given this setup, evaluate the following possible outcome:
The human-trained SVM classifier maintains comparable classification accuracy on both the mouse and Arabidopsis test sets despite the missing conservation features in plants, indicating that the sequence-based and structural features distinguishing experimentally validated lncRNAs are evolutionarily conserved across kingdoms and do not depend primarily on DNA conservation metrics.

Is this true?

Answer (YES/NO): NO